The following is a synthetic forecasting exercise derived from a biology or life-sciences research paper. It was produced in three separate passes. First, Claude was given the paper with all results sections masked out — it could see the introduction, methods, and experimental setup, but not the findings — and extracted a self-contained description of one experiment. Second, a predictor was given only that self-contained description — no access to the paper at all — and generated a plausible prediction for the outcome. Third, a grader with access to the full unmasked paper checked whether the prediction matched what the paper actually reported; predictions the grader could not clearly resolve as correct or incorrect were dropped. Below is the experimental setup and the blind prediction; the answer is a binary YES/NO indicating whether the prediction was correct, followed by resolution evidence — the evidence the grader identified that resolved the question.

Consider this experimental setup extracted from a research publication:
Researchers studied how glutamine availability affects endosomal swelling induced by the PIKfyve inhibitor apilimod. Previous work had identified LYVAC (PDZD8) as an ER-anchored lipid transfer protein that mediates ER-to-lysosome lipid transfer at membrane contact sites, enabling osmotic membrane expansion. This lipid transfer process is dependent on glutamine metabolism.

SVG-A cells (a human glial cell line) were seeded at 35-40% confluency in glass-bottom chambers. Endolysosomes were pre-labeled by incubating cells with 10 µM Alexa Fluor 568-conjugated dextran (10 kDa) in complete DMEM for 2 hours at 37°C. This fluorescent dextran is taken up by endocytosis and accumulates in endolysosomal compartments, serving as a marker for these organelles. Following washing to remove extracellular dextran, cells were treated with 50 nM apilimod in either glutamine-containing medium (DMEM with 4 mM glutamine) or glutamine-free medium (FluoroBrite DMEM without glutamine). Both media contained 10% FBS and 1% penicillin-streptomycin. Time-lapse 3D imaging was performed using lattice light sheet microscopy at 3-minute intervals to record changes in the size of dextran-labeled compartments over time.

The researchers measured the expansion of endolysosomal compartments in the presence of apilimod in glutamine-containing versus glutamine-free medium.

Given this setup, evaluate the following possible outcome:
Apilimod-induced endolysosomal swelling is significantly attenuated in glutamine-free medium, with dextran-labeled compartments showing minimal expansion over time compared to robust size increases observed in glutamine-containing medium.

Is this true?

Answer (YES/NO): YES